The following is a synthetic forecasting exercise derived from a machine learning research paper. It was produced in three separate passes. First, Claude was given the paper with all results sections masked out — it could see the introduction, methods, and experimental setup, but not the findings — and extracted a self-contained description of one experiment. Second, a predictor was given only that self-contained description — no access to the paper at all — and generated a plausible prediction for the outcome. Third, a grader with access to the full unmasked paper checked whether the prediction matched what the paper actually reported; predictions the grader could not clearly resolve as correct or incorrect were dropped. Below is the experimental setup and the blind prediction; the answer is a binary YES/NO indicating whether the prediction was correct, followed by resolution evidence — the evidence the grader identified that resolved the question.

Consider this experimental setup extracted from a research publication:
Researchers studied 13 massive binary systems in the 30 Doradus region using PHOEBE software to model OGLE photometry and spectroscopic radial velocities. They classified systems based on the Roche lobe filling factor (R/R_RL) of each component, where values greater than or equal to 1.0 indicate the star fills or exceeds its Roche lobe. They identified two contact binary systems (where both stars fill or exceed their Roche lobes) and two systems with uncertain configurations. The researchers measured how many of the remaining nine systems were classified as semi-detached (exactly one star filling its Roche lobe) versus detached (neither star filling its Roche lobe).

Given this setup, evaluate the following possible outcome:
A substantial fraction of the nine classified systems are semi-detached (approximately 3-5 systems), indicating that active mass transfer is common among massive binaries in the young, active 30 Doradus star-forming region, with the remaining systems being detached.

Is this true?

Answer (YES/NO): YES